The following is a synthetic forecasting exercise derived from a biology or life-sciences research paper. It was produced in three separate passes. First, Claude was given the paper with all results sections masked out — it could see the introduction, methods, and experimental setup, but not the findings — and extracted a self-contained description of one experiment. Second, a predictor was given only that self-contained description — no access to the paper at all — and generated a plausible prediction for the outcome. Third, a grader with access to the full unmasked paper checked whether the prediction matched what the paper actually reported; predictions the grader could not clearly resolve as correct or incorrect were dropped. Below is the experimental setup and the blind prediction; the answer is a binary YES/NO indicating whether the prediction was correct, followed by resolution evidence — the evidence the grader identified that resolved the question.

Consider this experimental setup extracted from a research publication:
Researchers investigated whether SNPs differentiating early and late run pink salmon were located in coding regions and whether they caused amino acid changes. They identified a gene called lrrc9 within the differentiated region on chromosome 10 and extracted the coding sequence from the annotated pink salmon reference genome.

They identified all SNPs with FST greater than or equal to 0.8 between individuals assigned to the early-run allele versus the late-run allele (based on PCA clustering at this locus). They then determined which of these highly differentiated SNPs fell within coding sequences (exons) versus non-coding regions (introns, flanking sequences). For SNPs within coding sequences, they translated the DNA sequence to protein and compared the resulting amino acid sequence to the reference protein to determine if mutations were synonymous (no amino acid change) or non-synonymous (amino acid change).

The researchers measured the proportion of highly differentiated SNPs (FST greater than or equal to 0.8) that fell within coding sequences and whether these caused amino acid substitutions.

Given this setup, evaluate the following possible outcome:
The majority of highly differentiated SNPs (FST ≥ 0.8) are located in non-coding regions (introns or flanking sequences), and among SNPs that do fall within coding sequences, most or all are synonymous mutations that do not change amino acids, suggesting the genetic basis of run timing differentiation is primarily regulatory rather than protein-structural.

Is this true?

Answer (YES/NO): NO